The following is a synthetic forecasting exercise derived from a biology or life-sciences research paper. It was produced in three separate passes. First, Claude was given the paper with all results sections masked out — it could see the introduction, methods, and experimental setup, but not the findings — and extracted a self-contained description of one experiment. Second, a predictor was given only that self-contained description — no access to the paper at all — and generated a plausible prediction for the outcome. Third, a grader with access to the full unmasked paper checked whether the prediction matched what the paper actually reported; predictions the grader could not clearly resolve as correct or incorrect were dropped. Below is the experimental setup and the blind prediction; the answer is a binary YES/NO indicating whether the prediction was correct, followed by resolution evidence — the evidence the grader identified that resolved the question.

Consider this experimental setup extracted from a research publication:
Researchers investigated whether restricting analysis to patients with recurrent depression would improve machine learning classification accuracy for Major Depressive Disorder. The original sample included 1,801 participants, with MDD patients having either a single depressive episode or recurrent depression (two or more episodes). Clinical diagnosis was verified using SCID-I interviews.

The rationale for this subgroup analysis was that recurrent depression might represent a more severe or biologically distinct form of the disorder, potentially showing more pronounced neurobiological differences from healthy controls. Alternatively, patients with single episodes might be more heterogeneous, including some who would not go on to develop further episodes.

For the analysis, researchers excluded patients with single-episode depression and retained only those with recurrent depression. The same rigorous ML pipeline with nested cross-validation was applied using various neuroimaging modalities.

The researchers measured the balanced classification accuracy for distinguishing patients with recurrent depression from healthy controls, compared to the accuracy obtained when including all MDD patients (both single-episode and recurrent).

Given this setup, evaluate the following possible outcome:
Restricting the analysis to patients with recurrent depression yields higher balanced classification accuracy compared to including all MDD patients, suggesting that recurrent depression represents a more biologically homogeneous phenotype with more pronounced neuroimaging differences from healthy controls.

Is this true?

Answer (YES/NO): NO